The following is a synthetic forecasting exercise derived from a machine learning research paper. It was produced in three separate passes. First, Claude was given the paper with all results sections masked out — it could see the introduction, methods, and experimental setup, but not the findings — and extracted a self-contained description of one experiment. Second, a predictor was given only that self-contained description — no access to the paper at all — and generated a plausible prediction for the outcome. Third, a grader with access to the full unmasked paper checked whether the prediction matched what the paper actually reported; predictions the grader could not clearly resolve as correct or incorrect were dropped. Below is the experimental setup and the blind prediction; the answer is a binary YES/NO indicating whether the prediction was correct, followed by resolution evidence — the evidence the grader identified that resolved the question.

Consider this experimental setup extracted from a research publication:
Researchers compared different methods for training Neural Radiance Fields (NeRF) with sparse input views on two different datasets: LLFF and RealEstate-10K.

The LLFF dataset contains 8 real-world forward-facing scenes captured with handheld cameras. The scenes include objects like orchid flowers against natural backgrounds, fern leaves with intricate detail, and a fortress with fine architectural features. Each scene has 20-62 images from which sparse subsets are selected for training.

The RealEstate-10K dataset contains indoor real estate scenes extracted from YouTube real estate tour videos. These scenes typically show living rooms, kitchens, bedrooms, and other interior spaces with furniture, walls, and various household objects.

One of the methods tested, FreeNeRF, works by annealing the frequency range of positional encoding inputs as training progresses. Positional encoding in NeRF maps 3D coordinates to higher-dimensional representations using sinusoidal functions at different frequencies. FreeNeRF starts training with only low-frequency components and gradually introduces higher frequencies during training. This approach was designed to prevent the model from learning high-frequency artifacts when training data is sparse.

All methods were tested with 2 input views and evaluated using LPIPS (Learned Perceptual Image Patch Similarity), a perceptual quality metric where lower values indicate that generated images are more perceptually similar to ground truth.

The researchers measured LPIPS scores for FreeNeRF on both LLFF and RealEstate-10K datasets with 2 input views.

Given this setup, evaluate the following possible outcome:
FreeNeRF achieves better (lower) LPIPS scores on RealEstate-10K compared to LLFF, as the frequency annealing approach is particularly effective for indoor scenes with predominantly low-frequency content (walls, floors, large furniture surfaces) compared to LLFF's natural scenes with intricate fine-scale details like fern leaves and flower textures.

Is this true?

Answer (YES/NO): NO